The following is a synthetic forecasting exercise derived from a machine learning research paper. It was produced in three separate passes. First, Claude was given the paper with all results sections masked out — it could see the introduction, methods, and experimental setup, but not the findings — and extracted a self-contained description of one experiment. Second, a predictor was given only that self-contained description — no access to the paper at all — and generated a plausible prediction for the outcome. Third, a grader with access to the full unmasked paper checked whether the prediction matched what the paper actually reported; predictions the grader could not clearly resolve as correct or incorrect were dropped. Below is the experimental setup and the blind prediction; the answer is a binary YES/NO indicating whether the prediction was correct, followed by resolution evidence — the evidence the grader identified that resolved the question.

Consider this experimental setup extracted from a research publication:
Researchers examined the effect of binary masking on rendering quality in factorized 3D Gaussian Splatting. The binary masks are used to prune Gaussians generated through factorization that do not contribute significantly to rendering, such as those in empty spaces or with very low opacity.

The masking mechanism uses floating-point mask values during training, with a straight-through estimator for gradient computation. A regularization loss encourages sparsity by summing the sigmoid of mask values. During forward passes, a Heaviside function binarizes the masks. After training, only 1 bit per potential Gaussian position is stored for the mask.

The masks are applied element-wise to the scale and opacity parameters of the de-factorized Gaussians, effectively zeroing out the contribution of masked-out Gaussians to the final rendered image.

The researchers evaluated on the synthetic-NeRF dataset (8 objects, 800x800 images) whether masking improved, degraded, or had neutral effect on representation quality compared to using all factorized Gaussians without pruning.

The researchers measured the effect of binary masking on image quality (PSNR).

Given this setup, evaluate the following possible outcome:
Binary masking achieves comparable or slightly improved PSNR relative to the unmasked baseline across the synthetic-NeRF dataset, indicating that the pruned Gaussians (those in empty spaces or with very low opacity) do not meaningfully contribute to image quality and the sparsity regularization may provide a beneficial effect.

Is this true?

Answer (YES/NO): YES